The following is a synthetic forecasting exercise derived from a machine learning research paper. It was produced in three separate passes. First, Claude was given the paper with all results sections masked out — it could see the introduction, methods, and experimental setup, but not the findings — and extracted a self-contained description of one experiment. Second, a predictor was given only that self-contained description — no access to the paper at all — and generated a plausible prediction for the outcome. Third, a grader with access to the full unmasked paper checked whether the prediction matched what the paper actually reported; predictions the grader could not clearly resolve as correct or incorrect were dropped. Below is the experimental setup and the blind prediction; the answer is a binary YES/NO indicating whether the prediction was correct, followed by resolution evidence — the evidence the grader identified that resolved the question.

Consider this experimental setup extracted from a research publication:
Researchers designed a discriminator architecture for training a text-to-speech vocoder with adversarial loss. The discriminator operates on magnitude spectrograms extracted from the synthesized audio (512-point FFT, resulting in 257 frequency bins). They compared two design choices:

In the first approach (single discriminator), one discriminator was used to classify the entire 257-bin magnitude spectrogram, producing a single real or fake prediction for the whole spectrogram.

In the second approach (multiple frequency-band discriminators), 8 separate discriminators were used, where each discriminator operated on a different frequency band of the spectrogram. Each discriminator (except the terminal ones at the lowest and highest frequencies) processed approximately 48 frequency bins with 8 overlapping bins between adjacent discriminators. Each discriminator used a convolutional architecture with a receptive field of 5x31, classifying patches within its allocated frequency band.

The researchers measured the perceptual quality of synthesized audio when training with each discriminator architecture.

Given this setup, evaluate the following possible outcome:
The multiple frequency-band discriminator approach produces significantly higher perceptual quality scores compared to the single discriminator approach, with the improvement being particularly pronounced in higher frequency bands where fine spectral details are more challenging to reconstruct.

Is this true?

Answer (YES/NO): NO